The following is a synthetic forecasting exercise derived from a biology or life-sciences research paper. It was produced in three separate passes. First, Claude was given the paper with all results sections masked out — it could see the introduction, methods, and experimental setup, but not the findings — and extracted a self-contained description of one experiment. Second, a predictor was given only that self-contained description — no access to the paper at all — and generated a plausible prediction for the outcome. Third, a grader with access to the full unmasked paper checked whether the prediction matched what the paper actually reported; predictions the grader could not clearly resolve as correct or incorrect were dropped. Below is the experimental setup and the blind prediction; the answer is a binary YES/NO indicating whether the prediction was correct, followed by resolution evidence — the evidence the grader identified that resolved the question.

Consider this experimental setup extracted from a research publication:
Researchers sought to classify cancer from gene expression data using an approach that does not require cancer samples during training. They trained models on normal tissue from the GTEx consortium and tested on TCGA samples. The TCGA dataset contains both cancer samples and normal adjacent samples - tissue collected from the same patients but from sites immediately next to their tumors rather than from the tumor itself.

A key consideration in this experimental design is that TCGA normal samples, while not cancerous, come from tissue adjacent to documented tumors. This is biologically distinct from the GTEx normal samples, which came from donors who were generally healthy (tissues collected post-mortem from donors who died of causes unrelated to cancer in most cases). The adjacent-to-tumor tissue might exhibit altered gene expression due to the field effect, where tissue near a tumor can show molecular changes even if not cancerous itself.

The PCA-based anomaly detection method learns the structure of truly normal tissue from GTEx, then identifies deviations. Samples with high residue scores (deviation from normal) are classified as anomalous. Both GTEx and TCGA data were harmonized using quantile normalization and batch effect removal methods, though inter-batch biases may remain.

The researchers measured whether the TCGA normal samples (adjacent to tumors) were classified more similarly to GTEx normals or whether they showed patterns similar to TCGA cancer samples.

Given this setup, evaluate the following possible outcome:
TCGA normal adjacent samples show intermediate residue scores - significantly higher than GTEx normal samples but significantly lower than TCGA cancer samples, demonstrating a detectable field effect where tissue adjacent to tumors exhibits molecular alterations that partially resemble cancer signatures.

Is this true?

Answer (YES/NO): NO